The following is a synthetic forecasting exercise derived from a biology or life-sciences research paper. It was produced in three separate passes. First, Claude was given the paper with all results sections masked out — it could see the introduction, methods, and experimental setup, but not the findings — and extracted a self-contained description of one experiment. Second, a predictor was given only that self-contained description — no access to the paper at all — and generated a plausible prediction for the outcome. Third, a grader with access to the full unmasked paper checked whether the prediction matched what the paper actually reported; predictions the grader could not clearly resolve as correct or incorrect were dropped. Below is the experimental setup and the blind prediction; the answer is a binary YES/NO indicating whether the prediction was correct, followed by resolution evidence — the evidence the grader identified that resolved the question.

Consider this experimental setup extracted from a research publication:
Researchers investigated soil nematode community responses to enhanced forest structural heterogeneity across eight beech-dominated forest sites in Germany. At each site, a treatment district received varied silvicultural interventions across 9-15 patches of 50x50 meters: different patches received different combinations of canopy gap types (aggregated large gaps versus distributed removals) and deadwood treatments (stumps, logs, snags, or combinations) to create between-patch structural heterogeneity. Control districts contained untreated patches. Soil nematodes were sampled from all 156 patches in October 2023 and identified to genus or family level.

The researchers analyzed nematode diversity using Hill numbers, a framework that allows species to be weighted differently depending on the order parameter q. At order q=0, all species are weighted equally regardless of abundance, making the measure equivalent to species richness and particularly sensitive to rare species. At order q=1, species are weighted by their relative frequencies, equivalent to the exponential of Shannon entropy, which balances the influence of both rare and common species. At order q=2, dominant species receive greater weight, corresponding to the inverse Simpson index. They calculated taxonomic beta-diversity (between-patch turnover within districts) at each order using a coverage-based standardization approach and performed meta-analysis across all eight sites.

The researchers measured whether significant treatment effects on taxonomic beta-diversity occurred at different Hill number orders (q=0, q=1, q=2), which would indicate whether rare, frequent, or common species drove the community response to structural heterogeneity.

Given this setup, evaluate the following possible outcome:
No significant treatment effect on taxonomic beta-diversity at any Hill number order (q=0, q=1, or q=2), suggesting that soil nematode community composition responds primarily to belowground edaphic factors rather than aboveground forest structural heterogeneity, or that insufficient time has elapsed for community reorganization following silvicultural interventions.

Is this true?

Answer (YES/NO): NO